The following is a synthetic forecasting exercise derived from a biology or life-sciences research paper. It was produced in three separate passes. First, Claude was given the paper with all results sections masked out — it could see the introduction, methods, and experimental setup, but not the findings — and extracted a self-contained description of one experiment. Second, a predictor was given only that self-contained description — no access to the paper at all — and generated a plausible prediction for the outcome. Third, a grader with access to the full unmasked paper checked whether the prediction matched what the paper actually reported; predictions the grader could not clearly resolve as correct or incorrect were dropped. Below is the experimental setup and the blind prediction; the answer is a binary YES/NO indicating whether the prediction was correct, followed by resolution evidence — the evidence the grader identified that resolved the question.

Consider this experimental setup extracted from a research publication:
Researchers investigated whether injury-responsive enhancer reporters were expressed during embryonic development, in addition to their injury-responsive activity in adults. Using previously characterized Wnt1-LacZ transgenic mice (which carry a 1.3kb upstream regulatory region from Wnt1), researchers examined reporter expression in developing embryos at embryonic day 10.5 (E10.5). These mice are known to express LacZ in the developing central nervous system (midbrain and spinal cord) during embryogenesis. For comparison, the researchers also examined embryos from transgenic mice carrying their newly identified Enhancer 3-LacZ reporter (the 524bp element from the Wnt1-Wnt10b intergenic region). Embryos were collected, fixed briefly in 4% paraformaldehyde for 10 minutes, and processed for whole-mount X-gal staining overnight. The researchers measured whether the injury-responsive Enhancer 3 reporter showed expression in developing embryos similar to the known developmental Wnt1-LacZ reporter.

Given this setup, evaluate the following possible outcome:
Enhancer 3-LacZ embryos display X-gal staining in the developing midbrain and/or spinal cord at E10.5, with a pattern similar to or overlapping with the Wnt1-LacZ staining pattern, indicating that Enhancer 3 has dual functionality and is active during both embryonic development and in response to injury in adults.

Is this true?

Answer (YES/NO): NO